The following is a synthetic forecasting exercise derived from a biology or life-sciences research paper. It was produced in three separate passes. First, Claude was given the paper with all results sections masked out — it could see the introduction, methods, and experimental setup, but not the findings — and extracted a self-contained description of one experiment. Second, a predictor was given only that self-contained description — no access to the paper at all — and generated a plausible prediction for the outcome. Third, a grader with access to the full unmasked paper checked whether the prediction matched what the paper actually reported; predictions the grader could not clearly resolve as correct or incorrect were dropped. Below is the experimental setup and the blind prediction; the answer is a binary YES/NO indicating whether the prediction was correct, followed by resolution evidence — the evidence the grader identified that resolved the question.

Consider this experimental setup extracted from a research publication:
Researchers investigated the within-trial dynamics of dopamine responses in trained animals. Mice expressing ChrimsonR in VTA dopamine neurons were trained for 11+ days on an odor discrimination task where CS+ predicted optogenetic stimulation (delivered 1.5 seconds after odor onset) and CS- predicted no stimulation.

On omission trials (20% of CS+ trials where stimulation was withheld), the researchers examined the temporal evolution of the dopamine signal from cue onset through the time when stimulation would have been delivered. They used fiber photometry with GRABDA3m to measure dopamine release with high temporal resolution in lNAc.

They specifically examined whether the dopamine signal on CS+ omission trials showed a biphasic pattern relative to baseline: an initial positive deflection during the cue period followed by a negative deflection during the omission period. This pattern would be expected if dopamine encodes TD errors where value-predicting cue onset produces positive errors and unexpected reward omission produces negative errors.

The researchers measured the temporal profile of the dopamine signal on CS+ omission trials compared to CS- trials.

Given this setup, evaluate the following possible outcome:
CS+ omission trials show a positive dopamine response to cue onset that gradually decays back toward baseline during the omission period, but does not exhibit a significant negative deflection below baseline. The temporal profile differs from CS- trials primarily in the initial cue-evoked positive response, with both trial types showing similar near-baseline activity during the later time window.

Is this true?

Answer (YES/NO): NO